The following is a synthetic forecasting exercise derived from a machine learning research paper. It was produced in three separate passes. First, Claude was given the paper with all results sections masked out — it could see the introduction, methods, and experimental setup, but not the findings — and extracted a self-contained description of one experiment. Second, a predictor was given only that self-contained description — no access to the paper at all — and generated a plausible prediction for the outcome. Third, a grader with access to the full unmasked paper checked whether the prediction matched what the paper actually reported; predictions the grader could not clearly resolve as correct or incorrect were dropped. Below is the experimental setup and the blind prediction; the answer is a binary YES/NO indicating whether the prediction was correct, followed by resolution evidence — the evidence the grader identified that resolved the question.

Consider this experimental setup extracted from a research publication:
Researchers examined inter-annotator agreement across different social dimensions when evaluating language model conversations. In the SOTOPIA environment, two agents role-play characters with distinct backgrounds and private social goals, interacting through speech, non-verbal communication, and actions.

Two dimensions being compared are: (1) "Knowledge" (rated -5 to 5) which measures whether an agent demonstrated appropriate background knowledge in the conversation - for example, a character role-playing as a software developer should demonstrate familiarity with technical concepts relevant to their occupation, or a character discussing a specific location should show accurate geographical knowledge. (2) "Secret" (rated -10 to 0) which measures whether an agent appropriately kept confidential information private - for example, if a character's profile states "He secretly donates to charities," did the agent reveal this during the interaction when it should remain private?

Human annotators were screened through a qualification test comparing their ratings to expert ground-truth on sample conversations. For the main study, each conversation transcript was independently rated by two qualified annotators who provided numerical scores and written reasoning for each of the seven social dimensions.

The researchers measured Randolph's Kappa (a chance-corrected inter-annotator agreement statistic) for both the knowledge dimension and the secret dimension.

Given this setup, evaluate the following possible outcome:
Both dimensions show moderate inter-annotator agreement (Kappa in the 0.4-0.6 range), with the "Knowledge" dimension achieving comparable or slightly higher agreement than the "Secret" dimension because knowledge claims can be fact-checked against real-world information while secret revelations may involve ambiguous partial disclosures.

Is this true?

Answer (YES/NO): NO